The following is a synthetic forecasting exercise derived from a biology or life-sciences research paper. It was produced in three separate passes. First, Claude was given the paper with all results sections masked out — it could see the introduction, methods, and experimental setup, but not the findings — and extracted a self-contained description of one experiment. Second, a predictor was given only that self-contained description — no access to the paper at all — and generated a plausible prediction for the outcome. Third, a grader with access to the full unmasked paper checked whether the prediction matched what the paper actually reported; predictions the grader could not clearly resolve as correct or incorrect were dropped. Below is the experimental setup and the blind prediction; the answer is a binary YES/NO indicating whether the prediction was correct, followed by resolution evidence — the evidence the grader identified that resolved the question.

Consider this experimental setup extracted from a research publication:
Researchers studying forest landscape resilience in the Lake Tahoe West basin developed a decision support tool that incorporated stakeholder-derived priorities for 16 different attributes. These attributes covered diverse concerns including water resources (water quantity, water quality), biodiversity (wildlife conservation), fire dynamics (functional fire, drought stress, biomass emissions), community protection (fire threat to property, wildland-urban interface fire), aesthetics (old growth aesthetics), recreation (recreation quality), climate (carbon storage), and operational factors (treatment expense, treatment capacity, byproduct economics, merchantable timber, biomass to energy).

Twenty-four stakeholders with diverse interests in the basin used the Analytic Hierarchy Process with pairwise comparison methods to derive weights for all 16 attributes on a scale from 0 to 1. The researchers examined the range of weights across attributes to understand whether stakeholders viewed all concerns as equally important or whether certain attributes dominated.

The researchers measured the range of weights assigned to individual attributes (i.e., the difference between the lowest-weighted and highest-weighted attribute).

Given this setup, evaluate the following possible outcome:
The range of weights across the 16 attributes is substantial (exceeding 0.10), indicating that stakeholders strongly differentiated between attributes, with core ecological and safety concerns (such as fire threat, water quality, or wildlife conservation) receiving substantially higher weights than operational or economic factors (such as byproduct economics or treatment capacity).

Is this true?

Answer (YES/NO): YES